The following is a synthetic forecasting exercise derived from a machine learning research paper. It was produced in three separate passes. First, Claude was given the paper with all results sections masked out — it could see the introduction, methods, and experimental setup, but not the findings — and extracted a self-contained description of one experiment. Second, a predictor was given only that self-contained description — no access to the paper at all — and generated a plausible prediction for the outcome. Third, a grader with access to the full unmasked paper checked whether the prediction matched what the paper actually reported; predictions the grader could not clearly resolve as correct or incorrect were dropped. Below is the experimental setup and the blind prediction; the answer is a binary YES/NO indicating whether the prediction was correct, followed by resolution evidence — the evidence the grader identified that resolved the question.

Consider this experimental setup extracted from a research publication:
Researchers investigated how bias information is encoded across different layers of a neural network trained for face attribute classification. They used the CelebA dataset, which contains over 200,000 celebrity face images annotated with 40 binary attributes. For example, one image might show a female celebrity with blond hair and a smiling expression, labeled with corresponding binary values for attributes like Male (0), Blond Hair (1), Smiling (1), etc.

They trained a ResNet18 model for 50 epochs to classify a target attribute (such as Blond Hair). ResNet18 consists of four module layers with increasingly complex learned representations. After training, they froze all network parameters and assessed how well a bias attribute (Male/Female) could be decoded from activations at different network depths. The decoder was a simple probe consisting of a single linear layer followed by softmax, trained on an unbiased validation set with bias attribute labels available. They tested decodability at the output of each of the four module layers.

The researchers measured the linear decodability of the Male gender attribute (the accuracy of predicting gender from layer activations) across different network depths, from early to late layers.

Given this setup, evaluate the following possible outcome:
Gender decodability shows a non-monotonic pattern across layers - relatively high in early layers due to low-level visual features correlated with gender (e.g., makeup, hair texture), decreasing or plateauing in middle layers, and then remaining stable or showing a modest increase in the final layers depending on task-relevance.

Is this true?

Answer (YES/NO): NO